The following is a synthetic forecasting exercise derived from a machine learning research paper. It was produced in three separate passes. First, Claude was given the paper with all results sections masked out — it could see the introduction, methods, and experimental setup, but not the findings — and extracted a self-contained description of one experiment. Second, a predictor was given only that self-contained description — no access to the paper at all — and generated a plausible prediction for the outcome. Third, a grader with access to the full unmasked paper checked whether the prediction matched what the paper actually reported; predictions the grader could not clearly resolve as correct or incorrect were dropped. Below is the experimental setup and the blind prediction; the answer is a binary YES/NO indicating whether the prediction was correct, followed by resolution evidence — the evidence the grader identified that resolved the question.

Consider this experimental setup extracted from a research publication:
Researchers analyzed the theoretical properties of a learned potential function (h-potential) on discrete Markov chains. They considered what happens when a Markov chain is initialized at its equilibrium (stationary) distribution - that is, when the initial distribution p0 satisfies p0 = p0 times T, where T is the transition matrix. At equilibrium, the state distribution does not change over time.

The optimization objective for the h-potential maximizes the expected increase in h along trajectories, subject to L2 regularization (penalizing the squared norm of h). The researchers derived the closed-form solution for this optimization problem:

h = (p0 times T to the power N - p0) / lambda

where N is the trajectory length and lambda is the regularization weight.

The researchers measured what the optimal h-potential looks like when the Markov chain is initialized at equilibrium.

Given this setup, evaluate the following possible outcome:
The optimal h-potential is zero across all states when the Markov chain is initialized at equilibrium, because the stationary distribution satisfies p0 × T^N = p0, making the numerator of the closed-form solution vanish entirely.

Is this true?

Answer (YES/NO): YES